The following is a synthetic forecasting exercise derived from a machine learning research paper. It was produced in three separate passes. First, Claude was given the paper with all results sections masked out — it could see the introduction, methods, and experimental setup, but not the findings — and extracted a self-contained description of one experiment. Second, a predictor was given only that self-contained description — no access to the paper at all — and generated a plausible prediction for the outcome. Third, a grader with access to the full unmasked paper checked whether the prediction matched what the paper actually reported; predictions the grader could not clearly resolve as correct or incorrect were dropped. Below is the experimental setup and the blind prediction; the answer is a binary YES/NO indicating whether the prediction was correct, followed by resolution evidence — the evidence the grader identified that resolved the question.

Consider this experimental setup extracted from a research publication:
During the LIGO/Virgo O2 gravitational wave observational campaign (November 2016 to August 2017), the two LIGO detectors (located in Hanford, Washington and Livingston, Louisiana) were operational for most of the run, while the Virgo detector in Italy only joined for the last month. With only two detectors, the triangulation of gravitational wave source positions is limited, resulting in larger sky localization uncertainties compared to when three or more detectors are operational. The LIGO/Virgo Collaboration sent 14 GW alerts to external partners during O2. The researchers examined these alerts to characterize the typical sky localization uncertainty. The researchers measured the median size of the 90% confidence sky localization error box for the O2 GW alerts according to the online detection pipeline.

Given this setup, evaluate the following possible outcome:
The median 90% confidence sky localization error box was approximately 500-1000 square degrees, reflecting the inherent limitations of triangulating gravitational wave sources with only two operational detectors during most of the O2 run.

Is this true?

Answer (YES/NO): NO